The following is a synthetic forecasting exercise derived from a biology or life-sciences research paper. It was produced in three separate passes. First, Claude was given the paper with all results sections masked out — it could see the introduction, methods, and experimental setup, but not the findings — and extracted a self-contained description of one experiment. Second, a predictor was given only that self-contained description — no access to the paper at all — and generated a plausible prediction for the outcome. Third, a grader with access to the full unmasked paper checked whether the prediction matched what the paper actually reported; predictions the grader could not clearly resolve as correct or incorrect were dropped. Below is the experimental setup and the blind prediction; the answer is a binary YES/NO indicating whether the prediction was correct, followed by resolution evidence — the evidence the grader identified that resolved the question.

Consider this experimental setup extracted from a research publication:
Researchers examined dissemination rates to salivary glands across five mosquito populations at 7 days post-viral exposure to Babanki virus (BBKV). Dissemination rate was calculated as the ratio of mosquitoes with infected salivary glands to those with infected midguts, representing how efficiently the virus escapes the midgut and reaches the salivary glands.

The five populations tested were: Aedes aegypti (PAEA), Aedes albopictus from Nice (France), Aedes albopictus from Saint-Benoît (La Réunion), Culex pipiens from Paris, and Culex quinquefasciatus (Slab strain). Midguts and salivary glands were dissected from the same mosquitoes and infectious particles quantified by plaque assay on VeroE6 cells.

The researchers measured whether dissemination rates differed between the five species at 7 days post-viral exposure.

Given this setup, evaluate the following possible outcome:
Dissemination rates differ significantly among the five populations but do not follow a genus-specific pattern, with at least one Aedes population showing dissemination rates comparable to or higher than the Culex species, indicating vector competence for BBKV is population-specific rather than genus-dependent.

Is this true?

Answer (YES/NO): YES